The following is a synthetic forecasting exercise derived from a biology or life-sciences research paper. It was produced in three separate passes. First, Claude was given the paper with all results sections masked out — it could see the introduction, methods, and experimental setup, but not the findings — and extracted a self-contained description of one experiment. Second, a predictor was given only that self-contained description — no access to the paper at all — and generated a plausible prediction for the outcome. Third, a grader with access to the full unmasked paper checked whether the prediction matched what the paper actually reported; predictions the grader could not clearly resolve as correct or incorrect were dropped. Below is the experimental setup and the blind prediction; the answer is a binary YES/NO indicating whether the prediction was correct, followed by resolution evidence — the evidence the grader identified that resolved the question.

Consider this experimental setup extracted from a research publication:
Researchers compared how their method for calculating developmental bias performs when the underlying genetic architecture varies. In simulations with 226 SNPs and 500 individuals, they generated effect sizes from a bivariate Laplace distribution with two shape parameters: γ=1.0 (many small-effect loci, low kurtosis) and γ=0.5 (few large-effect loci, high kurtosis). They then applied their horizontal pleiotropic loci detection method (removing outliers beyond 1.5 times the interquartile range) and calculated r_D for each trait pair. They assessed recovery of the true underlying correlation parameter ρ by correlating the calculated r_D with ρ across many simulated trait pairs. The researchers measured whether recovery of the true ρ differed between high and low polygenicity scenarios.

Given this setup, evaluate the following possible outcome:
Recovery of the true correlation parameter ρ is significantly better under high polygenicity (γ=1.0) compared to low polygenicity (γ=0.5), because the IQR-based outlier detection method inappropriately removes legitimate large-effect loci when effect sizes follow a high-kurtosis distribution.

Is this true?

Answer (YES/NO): NO